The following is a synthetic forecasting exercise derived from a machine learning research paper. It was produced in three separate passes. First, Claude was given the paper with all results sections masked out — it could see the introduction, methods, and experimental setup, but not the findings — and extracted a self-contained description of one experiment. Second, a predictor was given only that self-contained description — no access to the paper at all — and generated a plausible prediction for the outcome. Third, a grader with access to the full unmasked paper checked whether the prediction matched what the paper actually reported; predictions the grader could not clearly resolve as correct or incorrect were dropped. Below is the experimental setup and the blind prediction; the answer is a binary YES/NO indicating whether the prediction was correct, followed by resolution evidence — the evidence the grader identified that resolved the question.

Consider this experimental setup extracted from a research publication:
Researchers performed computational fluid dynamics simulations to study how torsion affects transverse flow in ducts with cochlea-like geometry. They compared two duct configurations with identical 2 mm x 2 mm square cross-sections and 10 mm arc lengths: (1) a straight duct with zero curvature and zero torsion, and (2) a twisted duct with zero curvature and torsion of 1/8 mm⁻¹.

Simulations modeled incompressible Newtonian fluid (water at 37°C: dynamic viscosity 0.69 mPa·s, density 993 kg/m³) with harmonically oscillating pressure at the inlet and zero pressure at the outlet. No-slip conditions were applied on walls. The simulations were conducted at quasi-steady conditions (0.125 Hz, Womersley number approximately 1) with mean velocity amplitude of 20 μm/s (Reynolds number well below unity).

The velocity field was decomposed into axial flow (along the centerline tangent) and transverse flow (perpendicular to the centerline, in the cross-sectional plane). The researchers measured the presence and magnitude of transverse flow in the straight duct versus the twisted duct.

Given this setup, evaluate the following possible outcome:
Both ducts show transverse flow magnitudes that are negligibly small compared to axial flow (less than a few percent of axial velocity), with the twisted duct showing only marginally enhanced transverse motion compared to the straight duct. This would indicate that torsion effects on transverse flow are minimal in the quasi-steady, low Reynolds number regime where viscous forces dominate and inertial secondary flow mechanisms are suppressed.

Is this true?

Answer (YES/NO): NO